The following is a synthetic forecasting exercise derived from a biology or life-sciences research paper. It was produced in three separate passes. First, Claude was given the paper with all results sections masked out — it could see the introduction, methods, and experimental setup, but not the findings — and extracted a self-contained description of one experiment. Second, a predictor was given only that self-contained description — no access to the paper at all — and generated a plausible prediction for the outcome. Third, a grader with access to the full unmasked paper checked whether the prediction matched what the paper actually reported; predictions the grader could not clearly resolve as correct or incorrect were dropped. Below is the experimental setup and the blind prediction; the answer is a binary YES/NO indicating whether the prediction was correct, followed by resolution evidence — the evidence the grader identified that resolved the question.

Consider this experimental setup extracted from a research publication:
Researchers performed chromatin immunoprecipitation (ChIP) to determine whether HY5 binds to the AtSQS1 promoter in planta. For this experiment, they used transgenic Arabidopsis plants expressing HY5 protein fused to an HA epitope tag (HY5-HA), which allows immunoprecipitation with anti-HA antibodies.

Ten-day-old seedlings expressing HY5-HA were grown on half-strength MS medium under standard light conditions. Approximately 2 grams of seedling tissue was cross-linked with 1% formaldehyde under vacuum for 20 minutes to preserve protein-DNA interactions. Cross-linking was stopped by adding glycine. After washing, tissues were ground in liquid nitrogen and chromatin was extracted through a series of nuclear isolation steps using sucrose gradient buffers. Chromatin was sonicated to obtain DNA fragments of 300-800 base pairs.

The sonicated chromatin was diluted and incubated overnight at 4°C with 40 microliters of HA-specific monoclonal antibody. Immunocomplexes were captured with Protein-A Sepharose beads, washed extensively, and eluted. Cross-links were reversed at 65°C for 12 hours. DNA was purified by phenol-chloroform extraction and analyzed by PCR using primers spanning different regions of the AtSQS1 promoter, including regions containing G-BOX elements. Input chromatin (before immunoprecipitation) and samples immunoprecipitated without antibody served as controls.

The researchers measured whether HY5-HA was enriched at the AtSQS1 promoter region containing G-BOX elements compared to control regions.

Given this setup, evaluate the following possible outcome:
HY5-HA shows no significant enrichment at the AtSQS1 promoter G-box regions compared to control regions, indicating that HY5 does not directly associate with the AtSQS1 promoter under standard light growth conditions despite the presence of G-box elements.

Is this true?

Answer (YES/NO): NO